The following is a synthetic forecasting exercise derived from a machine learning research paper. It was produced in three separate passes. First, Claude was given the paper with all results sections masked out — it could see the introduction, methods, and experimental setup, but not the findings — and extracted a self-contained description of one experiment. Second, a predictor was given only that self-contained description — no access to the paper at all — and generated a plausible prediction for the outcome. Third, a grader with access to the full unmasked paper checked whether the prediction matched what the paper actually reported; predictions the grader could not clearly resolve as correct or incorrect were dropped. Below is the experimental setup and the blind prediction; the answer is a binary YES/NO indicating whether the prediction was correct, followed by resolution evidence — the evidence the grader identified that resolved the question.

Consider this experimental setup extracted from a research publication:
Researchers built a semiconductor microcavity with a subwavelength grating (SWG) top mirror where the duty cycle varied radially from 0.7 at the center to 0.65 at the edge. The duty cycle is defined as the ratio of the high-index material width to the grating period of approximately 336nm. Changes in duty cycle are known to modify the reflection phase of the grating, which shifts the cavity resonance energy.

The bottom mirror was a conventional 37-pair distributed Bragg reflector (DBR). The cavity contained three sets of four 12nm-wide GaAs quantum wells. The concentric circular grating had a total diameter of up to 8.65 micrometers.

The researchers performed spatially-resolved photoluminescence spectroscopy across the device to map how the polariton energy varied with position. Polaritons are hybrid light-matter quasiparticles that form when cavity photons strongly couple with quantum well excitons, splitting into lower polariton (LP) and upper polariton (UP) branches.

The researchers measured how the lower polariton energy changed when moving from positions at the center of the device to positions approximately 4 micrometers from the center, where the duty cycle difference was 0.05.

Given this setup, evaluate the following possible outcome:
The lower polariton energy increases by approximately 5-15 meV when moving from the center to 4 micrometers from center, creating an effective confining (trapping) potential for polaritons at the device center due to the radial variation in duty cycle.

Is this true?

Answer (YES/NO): NO